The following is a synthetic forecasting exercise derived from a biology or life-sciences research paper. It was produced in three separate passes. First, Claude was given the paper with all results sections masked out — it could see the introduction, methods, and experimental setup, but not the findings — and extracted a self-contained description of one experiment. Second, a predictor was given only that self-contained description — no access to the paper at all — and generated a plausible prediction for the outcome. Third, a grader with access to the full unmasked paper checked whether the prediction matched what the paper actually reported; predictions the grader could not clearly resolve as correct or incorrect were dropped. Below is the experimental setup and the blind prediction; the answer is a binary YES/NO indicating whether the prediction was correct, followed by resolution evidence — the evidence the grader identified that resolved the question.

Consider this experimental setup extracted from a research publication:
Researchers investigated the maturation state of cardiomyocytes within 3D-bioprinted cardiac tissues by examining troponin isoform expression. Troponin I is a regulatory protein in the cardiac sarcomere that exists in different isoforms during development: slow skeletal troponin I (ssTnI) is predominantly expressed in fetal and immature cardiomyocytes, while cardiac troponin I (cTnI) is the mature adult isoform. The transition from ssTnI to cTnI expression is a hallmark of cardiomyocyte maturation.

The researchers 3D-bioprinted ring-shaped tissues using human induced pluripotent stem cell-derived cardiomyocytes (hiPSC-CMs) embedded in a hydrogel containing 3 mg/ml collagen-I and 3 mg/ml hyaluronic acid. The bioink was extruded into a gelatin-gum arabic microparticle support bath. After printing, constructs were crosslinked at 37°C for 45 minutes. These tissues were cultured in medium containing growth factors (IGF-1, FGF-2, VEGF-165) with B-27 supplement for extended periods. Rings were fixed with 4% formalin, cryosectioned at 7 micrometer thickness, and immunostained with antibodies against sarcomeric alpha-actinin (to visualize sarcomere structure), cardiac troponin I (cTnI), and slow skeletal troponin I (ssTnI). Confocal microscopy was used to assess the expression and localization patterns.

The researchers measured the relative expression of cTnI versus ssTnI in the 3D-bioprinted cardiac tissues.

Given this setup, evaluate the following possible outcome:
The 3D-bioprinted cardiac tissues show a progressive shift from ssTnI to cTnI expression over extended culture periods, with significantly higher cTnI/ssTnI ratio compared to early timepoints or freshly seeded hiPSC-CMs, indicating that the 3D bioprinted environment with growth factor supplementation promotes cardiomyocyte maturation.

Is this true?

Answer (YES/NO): NO